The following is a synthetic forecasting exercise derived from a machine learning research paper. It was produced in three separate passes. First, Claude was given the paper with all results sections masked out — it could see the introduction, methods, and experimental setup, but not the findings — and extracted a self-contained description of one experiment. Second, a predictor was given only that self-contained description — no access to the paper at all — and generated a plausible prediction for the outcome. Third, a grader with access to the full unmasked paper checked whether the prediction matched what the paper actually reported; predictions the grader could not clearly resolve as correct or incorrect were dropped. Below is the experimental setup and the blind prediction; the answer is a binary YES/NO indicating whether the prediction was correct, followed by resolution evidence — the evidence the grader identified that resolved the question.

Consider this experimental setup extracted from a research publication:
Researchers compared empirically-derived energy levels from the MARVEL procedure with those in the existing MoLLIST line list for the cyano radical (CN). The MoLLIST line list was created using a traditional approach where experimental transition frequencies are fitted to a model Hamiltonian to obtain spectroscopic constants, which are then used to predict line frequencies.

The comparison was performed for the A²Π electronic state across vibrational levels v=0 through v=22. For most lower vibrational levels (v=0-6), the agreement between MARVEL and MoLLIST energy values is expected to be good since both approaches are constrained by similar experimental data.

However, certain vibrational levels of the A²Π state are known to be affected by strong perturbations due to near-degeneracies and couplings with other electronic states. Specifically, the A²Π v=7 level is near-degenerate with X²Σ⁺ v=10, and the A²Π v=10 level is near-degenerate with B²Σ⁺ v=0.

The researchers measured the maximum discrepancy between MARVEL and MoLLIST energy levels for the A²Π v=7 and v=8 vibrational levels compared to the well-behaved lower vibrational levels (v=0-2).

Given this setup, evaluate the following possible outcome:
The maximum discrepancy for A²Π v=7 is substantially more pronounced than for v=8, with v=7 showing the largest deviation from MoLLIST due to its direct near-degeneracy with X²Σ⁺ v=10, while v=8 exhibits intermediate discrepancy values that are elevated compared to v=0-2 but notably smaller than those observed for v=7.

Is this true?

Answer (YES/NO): NO